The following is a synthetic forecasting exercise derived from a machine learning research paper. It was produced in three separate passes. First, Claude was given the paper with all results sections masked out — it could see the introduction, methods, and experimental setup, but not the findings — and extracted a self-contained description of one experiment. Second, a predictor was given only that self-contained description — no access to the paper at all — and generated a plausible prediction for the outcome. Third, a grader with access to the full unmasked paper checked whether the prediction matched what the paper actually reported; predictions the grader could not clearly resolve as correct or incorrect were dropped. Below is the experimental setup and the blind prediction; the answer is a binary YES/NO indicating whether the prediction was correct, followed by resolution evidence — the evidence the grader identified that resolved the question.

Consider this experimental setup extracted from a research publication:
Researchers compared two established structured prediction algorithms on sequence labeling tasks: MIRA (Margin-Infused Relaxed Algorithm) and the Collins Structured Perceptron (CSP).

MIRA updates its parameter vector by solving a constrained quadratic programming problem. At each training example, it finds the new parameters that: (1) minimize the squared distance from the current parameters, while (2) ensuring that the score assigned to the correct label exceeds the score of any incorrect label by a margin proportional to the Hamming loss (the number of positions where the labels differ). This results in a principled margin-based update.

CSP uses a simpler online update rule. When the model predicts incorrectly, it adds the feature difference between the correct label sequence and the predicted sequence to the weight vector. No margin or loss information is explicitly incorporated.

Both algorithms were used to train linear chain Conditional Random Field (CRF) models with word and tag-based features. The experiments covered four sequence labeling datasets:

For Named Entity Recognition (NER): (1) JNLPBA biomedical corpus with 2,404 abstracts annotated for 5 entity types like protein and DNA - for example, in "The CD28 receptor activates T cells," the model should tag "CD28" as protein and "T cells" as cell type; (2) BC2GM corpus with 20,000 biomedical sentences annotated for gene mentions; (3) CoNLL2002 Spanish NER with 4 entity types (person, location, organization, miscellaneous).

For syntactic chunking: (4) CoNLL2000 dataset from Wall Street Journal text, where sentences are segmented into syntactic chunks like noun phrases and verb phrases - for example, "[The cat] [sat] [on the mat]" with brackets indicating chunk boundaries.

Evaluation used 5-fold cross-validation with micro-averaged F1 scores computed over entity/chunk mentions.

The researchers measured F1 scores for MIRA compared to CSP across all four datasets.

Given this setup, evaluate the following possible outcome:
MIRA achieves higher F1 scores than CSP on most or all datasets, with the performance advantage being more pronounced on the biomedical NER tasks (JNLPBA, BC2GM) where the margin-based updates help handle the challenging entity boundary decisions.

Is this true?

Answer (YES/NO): YES